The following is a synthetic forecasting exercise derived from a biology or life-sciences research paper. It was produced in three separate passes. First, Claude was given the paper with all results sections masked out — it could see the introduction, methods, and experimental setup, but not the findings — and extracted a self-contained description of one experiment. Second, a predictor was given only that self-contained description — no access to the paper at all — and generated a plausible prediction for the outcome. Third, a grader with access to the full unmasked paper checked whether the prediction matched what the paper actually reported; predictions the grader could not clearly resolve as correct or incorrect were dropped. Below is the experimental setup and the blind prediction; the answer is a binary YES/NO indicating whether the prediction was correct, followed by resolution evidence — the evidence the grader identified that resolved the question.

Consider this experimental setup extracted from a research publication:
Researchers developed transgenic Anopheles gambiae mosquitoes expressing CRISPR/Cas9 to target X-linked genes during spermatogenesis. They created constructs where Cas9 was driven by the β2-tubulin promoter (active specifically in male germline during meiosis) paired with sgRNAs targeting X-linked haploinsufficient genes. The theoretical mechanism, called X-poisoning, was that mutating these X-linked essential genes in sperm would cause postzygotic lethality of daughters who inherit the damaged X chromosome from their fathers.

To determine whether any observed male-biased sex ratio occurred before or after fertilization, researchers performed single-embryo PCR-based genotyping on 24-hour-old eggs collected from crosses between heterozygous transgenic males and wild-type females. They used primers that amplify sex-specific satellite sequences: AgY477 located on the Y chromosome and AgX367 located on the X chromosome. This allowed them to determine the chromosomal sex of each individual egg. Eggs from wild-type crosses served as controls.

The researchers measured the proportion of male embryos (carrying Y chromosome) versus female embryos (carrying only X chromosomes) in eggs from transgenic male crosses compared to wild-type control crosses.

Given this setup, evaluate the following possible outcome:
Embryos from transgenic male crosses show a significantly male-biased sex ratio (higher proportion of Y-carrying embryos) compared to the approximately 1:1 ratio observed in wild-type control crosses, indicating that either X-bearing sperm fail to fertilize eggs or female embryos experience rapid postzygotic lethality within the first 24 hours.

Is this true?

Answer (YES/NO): YES